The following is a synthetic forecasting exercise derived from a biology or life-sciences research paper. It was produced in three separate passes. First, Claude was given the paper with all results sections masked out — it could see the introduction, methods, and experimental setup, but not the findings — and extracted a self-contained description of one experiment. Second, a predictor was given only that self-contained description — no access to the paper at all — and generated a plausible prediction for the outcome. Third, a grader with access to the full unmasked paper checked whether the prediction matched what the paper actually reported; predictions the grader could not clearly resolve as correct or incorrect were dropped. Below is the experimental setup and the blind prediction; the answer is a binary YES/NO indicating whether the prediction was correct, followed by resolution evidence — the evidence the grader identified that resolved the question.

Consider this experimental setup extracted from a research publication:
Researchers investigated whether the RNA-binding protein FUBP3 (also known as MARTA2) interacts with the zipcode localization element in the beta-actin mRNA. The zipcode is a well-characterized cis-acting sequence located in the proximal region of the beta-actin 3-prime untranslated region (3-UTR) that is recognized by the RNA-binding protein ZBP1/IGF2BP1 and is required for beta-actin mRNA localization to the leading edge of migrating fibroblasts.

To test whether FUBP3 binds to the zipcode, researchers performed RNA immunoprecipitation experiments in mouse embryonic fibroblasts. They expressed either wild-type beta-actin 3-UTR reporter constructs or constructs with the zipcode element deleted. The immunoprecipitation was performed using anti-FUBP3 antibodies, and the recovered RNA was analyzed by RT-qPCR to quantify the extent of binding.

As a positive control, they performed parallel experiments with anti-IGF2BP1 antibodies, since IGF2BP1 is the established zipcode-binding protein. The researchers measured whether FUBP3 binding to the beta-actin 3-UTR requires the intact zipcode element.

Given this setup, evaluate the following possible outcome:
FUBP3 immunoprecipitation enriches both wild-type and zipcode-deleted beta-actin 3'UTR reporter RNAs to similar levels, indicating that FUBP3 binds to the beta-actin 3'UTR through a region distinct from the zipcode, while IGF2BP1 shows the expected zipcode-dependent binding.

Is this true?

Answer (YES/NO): YES